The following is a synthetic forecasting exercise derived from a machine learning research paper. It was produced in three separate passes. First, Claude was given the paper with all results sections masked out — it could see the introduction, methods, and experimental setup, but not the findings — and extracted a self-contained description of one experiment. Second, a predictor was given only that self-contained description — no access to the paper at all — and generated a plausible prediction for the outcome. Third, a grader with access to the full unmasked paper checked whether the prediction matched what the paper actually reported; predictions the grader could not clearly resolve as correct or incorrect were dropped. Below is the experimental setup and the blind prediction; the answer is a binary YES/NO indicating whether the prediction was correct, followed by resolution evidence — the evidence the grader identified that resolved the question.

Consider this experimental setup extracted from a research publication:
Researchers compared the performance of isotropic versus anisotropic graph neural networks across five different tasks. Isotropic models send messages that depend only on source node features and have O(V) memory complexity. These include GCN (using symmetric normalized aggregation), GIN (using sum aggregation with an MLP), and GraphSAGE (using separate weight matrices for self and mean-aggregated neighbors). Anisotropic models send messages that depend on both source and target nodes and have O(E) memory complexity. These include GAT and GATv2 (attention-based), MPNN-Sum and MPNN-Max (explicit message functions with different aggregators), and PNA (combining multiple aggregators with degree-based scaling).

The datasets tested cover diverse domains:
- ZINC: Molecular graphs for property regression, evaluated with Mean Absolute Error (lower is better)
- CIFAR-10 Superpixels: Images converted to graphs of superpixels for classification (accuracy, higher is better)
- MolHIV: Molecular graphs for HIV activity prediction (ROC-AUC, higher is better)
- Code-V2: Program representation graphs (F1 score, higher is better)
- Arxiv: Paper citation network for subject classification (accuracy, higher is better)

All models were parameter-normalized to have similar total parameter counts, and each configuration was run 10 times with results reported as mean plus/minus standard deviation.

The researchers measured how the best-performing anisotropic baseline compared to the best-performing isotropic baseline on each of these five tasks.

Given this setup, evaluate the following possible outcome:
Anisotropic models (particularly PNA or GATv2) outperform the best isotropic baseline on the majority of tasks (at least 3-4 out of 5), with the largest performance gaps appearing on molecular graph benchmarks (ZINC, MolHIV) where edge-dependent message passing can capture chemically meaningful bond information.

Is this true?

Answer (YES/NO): NO